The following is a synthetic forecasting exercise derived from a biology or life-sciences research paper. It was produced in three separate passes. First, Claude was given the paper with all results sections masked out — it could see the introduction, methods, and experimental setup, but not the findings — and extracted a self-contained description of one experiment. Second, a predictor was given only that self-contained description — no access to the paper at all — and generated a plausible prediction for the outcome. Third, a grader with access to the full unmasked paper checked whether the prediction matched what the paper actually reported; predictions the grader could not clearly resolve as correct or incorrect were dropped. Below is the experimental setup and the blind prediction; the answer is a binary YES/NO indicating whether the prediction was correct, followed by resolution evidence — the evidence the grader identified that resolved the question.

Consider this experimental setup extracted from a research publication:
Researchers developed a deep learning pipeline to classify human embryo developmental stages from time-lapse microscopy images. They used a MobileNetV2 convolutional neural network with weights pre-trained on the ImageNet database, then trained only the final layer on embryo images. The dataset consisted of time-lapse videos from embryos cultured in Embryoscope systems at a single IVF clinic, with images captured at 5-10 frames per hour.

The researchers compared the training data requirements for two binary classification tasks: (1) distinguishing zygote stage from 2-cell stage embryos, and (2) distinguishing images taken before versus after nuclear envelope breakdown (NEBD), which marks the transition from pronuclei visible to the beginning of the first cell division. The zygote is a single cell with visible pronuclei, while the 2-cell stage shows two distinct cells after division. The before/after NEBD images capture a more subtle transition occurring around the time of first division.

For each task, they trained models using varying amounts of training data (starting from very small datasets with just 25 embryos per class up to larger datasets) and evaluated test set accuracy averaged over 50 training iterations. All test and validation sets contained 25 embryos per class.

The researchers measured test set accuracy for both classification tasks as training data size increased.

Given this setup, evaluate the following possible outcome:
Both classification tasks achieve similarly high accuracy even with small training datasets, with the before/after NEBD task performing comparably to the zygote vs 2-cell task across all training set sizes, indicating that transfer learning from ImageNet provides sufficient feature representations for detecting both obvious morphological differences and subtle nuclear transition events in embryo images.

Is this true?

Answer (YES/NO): YES